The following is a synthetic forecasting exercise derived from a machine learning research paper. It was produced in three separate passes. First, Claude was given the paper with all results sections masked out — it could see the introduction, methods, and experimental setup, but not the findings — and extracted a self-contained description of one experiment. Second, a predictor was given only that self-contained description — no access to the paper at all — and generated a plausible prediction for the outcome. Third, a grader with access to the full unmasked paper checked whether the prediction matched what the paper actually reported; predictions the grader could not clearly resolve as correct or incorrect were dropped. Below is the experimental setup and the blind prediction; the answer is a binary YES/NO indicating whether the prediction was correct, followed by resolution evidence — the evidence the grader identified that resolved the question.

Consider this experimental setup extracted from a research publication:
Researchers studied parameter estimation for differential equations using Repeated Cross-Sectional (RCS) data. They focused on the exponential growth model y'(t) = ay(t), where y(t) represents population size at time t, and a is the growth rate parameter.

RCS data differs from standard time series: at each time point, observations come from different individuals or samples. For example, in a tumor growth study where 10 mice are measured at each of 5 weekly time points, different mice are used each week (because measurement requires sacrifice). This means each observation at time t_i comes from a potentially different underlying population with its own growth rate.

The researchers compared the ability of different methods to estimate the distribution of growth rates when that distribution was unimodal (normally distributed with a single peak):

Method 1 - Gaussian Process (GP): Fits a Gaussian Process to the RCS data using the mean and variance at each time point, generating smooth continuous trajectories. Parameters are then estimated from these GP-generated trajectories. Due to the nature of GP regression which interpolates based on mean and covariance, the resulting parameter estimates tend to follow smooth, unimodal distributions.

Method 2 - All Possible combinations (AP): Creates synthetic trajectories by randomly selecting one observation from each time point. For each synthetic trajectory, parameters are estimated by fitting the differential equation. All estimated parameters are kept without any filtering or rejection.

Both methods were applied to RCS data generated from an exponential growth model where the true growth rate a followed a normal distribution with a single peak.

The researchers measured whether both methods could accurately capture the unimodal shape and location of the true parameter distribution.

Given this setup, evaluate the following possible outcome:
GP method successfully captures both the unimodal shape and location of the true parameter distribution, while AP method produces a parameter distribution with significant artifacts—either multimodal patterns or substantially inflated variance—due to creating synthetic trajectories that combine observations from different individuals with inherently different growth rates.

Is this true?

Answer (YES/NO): NO